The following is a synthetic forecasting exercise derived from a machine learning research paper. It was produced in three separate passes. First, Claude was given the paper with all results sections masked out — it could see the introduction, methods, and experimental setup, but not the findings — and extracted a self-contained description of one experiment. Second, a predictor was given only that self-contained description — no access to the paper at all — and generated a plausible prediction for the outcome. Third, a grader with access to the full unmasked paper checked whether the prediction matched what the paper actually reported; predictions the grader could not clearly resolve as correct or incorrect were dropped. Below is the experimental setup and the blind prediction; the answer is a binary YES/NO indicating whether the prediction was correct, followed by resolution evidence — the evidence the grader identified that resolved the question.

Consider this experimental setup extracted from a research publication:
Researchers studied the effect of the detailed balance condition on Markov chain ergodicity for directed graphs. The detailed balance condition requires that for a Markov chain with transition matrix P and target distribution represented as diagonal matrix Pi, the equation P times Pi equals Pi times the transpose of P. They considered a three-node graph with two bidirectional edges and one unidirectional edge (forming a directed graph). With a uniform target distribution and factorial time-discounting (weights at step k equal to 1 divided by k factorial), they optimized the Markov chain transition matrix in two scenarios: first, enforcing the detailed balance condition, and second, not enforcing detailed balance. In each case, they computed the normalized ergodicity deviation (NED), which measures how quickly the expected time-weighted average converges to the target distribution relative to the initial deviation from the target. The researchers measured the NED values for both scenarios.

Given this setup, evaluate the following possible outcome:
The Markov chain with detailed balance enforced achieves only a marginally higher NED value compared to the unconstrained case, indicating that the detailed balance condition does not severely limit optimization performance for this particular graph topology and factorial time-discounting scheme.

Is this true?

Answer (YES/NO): NO